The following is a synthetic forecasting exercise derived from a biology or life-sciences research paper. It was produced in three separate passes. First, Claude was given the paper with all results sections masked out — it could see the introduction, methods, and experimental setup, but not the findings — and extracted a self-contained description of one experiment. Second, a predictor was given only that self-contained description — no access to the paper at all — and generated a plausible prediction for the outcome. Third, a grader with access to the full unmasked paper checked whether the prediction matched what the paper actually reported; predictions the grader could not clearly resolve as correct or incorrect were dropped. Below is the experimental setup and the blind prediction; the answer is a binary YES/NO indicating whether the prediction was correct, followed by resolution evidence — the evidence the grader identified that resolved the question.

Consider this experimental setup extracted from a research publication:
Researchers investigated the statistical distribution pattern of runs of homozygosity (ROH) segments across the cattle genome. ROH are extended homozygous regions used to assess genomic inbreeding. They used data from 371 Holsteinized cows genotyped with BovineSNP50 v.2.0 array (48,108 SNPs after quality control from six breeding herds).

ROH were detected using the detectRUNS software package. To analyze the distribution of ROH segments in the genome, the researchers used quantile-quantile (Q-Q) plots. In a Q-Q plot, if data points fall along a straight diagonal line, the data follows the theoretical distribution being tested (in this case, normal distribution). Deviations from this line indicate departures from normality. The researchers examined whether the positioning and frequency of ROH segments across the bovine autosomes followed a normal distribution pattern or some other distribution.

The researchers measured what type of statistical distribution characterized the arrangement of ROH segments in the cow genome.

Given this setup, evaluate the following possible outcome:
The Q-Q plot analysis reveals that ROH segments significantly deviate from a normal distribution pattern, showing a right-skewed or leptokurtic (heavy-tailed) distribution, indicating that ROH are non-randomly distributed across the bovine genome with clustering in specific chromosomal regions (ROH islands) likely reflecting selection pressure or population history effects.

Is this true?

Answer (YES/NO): NO